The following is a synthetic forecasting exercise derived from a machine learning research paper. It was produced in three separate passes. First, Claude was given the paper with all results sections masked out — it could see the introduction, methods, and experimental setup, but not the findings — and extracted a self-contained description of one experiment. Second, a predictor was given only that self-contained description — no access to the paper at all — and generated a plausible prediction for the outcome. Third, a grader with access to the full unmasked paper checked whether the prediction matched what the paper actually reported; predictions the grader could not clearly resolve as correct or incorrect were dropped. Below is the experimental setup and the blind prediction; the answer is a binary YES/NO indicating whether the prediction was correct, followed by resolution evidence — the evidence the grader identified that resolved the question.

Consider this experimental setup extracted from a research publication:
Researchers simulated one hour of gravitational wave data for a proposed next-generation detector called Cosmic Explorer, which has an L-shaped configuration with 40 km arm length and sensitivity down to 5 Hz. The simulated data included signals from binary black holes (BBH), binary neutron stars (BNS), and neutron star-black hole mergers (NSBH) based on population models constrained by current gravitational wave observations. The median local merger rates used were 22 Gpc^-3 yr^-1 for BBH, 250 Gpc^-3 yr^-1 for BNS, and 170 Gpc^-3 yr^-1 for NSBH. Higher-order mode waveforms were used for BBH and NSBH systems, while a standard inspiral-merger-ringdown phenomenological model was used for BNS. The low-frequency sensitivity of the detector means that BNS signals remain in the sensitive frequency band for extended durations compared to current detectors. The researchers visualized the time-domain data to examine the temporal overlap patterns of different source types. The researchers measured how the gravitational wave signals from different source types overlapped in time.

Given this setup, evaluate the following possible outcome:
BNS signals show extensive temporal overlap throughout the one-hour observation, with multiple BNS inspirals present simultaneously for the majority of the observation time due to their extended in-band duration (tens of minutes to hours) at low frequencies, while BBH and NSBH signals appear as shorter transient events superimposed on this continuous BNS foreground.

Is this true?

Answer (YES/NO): NO